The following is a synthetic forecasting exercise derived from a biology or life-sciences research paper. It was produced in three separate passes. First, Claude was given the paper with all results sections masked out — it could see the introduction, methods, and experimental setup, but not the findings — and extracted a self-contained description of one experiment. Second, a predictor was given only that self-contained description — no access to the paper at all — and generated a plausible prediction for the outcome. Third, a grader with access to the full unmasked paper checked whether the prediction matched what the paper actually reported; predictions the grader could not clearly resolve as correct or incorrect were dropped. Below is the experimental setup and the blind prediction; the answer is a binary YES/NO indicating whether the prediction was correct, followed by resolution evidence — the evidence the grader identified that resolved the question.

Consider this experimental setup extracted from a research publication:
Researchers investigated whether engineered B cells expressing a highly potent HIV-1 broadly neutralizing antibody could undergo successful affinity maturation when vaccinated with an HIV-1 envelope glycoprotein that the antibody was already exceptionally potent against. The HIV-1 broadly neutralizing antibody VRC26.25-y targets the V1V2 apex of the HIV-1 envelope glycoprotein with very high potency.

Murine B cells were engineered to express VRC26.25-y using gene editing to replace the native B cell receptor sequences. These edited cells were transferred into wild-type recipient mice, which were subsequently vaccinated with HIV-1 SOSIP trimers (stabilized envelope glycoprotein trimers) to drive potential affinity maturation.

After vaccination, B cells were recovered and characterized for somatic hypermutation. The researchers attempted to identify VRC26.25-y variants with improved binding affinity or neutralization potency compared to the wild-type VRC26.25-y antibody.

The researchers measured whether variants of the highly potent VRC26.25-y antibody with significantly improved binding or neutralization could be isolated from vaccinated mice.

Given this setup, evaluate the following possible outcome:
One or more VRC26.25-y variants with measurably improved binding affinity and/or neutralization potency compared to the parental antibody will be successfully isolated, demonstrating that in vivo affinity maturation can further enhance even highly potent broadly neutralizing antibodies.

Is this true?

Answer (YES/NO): NO